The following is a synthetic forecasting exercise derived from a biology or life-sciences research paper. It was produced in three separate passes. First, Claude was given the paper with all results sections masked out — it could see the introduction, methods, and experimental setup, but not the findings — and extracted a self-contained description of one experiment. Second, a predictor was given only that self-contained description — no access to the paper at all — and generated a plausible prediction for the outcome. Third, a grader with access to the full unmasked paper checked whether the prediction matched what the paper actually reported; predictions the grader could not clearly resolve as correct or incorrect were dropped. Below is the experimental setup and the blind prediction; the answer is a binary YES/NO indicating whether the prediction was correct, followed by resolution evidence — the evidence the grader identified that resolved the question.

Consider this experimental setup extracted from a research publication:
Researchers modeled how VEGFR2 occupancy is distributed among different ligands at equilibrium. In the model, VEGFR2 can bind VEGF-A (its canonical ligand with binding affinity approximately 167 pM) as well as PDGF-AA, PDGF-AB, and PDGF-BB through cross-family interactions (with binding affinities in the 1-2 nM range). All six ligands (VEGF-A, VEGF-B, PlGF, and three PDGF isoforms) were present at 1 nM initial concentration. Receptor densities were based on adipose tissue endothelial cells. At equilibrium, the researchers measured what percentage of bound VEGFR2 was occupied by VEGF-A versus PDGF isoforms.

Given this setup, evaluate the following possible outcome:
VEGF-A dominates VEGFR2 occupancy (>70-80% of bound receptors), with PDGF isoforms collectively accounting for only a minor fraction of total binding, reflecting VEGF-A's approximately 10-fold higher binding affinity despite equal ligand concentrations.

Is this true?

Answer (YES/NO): NO